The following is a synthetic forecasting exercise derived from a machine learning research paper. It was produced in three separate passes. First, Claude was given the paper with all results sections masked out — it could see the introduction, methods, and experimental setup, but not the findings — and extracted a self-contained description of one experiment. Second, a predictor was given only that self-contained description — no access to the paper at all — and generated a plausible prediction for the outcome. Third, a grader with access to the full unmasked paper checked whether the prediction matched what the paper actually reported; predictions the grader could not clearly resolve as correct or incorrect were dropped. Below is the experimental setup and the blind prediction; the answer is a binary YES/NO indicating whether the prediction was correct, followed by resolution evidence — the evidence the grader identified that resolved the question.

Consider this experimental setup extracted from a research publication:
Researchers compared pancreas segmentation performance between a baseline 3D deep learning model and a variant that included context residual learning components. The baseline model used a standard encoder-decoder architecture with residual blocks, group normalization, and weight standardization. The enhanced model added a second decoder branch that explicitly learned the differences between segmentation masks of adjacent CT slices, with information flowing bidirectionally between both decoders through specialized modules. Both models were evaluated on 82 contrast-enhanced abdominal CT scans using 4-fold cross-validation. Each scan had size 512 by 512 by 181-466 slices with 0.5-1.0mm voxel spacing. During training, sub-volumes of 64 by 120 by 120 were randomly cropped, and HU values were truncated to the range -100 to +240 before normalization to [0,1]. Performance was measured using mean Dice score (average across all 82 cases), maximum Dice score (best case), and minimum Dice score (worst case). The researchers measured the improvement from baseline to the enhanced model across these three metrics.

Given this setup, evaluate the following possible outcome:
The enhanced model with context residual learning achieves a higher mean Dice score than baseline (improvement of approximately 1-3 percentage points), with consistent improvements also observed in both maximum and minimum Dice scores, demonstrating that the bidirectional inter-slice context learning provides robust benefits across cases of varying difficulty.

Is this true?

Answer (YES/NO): NO